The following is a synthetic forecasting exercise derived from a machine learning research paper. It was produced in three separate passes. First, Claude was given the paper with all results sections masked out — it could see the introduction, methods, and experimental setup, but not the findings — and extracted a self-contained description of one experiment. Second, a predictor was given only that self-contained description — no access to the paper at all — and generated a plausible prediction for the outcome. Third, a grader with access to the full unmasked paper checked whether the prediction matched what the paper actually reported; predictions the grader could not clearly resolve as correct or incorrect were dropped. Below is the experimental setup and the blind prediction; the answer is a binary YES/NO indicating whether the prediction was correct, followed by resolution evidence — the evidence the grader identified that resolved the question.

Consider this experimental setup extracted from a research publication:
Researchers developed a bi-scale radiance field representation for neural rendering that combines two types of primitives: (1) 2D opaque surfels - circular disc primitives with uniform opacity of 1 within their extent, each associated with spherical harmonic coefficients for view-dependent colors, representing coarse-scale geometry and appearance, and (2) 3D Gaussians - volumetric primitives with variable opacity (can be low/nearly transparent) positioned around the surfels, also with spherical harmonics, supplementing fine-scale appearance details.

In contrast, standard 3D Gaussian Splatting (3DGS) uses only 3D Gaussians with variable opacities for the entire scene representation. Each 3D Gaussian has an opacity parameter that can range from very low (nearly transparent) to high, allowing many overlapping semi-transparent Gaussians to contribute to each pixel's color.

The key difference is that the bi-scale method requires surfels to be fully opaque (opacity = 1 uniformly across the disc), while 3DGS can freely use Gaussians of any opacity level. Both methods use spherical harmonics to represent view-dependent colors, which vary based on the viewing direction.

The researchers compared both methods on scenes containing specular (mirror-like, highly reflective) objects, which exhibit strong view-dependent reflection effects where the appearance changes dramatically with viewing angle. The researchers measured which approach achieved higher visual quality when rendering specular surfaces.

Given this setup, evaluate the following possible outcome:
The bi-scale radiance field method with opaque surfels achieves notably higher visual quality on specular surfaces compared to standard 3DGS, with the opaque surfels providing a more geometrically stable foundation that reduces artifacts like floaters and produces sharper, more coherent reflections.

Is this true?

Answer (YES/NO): NO